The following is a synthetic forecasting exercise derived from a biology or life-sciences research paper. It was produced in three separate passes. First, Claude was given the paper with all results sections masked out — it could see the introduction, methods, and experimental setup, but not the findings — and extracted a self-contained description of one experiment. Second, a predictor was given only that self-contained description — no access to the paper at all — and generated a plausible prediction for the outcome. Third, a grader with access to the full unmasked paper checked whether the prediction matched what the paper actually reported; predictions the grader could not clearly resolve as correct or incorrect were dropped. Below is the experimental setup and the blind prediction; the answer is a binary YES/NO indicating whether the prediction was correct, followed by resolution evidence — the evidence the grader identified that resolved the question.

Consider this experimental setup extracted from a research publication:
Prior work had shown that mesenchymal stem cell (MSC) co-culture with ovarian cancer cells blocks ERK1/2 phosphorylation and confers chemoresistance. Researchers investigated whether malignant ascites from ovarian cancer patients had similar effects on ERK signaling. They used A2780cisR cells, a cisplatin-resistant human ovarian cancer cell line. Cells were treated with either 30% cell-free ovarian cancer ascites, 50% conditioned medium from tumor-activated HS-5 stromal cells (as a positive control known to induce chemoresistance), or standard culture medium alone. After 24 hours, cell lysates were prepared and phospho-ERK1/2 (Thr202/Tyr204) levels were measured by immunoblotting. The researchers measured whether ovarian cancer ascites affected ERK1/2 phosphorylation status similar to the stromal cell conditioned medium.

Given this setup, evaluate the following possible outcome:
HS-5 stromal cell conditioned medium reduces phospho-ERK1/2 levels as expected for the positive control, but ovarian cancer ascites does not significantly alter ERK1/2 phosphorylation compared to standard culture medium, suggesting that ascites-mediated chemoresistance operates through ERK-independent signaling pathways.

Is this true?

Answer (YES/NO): NO